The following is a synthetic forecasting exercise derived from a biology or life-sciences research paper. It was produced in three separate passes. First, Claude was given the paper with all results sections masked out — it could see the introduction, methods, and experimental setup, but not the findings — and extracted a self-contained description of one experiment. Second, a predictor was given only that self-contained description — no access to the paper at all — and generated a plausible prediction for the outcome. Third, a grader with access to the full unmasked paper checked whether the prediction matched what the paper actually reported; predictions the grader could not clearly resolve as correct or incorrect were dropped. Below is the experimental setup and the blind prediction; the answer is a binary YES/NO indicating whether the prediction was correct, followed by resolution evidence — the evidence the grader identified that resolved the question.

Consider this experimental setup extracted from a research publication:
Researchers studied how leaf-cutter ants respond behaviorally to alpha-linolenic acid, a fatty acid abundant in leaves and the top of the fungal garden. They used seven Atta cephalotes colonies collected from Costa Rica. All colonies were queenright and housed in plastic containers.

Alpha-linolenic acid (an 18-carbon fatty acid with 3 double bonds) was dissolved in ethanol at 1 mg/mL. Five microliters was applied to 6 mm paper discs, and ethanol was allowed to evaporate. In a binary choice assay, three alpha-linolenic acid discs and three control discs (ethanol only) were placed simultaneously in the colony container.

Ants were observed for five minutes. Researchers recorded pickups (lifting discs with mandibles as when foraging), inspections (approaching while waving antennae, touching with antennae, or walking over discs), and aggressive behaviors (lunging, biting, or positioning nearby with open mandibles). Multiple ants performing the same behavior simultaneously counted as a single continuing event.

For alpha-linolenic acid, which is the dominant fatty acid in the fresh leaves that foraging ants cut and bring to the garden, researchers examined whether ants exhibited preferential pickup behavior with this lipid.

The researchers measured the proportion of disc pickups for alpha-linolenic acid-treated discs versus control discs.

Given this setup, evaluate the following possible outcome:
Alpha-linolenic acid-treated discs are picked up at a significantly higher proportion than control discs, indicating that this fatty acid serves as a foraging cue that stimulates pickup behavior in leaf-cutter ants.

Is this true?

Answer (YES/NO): NO